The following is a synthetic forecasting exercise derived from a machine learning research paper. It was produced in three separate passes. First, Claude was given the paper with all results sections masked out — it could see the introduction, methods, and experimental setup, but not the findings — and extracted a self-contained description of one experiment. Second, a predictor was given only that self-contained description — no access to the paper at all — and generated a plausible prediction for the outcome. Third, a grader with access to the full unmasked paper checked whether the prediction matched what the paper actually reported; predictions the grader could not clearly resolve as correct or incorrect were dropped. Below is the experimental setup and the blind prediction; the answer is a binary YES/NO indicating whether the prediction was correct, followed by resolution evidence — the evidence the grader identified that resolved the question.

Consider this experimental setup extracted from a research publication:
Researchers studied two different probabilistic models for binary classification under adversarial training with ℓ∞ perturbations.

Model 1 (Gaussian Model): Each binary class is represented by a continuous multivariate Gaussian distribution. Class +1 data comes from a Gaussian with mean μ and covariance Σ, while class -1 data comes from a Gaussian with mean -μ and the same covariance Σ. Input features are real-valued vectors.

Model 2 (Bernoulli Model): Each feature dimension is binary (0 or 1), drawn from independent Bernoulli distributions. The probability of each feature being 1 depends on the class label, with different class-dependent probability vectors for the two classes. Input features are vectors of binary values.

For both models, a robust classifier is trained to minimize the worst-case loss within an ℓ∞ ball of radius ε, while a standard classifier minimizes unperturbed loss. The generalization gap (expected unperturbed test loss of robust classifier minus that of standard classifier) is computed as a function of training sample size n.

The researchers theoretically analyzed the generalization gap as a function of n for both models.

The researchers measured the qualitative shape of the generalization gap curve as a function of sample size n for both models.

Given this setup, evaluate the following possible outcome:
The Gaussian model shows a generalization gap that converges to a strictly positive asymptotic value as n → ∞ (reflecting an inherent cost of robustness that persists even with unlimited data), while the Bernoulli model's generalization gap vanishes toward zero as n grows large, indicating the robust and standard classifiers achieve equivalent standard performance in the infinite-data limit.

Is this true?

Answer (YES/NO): NO